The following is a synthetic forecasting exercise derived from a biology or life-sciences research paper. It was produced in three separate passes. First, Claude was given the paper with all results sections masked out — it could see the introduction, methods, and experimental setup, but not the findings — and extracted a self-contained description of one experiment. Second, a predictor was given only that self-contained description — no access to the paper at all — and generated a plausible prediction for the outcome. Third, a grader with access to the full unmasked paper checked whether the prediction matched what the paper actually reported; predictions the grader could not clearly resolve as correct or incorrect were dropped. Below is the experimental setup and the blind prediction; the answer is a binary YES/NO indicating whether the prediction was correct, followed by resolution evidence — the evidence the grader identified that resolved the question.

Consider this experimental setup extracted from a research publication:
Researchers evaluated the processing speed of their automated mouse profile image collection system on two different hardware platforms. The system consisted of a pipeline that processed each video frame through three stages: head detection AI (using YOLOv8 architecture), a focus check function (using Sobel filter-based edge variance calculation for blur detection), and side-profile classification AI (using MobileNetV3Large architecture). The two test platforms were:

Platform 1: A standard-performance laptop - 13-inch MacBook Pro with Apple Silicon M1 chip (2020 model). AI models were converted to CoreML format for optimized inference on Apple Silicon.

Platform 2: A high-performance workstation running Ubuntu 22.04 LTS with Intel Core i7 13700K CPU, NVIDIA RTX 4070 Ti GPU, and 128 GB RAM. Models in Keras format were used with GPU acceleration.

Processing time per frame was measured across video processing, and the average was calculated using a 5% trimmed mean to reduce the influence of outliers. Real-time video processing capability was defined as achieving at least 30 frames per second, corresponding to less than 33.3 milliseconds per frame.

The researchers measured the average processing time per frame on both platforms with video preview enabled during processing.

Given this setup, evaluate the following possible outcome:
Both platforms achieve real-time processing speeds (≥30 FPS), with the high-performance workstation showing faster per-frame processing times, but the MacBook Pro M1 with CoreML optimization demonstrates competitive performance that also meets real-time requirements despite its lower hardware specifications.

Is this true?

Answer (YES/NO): YES